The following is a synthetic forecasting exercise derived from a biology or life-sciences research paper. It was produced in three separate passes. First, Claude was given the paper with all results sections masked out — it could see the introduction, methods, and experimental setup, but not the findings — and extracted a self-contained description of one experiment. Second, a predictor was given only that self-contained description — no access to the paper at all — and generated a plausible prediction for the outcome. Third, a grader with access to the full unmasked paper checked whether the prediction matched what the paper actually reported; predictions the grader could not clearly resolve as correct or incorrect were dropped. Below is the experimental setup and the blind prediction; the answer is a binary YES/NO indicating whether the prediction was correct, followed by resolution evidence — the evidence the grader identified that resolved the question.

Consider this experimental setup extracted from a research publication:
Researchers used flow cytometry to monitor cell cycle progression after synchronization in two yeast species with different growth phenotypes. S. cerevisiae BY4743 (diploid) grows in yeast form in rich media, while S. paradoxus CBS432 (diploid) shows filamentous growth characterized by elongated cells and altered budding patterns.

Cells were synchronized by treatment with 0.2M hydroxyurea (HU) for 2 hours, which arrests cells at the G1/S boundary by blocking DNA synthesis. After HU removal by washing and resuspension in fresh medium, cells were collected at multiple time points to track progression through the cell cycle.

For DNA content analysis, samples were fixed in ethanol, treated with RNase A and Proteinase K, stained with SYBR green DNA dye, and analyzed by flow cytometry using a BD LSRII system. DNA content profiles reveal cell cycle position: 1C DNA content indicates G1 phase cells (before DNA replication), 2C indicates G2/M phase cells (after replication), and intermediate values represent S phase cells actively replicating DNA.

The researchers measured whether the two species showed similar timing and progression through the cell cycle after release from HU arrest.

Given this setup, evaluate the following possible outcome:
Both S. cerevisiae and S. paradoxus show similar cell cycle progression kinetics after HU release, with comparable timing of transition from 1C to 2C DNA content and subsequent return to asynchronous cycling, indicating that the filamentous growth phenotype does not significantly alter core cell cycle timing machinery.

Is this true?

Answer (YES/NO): NO